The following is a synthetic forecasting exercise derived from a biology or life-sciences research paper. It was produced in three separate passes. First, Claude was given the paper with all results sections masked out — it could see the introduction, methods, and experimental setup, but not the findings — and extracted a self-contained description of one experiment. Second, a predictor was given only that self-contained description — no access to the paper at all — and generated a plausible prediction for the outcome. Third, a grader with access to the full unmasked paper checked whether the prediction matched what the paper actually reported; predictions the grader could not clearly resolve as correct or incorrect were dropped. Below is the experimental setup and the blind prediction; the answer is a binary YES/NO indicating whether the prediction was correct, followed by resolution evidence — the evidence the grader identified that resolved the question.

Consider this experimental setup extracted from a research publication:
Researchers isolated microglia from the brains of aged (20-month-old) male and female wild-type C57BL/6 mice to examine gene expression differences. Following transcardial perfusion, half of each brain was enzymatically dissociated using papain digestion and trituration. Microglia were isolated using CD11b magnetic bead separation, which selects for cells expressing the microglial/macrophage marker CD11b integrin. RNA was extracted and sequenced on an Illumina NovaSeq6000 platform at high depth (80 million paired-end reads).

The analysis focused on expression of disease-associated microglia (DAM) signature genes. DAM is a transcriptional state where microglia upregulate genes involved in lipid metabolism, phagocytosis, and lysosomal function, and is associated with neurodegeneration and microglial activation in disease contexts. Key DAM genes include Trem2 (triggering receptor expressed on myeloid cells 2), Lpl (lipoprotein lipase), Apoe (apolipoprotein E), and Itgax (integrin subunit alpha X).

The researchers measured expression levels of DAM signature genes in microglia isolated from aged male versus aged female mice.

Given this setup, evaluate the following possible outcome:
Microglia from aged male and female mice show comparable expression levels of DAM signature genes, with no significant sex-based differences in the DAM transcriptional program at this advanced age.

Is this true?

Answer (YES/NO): NO